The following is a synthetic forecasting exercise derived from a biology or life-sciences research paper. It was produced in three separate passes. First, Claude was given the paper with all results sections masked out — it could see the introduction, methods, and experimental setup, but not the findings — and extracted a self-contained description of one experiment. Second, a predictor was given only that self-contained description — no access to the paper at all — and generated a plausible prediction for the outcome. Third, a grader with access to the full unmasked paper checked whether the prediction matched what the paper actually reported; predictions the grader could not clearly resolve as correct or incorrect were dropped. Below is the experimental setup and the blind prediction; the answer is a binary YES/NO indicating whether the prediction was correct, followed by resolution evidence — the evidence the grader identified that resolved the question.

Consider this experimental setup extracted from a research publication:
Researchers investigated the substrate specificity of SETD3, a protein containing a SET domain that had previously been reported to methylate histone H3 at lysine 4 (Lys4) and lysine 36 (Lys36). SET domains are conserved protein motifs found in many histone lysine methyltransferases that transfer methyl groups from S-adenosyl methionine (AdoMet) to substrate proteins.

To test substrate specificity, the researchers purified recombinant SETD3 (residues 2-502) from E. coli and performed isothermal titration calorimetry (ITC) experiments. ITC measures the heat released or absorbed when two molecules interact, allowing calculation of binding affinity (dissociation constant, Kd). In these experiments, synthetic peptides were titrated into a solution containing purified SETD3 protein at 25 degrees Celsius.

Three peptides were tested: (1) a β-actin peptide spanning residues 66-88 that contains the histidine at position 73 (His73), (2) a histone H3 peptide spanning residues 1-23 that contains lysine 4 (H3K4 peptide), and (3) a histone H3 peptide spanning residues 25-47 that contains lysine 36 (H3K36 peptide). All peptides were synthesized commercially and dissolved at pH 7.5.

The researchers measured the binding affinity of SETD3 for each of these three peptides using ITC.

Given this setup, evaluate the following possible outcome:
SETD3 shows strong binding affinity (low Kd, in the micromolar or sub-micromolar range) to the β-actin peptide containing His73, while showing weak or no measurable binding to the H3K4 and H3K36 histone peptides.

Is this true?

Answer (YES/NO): YES